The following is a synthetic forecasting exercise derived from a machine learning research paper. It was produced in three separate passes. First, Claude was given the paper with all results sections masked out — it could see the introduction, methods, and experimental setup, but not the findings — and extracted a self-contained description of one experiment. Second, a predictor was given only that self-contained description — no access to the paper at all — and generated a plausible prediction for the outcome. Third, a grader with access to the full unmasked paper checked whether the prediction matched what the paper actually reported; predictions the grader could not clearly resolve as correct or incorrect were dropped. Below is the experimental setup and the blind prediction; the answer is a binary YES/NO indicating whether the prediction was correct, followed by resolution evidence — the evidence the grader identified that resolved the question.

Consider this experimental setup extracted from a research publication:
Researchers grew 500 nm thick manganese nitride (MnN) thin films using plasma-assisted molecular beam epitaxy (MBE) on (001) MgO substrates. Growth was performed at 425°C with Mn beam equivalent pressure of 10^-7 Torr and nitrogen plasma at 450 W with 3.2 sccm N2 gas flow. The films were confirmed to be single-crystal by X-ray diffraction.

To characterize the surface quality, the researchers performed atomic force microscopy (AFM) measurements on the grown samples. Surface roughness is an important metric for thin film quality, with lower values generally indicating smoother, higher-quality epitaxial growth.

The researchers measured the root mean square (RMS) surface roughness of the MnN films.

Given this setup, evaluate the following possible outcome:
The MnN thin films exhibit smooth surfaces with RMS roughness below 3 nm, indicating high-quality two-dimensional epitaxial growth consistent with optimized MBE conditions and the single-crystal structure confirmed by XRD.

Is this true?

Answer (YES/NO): YES